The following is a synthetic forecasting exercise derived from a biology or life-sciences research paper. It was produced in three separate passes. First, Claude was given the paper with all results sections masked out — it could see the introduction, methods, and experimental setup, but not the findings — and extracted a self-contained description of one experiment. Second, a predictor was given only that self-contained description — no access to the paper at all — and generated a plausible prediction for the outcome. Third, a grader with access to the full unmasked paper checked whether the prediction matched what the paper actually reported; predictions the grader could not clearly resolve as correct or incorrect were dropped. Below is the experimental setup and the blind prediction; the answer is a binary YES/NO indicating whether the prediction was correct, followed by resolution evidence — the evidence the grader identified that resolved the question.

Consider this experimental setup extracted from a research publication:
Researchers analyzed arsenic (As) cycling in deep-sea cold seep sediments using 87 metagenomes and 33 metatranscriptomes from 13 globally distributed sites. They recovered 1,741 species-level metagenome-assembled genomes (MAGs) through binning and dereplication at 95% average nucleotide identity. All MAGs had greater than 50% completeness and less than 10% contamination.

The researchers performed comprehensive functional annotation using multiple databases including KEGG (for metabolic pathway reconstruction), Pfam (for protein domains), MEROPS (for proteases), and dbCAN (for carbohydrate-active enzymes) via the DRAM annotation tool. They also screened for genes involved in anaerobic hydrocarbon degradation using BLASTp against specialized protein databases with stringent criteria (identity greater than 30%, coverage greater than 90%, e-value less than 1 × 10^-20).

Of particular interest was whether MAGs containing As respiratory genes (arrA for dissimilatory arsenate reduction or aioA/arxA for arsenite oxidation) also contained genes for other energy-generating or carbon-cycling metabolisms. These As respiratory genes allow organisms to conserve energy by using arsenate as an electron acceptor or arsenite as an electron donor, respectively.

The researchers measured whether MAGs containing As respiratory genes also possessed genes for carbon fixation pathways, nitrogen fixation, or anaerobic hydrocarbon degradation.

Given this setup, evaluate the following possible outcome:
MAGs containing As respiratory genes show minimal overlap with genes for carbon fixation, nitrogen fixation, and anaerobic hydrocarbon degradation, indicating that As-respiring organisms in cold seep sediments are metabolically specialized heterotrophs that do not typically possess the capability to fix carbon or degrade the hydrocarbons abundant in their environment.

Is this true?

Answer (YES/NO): NO